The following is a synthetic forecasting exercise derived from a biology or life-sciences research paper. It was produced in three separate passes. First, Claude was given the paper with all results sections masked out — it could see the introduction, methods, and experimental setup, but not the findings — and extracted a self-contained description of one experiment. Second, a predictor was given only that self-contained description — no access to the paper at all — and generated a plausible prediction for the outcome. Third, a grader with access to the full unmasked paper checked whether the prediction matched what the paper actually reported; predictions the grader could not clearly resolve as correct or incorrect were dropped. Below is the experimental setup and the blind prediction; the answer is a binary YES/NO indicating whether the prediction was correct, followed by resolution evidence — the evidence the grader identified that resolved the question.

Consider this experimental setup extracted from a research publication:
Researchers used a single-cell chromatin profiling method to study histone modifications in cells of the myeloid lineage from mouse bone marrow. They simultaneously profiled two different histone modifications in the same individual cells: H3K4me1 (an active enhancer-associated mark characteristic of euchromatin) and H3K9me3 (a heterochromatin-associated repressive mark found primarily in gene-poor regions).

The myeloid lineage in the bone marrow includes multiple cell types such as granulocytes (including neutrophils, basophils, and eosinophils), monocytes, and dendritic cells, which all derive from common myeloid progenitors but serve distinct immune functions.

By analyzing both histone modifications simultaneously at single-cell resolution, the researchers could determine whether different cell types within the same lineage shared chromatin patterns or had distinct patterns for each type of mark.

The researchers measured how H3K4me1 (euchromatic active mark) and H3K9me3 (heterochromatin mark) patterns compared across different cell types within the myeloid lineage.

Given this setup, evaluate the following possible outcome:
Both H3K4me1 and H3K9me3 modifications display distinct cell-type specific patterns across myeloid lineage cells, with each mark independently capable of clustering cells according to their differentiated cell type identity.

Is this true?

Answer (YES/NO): NO